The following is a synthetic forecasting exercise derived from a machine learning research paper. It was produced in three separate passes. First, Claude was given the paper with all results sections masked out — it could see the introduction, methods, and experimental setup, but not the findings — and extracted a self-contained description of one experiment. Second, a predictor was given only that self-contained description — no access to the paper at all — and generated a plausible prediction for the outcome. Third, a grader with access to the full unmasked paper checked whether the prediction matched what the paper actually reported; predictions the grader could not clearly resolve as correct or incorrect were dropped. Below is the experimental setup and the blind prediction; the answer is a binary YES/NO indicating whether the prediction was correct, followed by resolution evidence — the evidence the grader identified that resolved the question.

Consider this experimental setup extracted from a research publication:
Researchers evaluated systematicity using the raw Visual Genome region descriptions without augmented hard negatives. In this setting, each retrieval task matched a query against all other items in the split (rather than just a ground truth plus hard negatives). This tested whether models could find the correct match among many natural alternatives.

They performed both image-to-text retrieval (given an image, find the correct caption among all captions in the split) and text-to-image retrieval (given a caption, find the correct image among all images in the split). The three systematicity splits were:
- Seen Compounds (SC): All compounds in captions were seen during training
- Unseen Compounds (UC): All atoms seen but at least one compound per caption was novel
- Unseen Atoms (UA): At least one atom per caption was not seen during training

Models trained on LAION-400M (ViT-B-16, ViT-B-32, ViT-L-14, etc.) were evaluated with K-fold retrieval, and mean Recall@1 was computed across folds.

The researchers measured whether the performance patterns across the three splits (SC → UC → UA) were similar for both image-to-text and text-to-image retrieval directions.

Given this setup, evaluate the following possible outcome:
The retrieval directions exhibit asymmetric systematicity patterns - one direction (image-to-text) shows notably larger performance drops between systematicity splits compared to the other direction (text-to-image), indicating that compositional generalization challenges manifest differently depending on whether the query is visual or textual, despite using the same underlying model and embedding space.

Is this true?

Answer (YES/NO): NO